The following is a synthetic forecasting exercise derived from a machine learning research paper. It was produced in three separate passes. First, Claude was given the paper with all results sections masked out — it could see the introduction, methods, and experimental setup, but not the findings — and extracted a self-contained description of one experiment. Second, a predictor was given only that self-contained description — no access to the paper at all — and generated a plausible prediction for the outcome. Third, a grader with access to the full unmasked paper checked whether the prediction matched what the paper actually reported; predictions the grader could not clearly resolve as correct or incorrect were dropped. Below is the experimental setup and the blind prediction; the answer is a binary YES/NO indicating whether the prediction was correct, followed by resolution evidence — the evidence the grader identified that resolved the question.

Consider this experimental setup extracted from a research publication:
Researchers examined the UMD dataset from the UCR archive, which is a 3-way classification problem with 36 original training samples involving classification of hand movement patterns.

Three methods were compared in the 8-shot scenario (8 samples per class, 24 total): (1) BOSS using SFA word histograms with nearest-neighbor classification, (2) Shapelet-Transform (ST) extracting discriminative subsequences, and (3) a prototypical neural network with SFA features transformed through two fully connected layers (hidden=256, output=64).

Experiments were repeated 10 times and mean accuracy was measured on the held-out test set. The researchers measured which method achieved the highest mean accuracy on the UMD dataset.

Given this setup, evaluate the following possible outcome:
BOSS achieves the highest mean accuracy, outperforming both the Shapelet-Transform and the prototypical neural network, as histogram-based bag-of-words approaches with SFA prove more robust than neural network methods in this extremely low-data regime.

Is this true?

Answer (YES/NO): YES